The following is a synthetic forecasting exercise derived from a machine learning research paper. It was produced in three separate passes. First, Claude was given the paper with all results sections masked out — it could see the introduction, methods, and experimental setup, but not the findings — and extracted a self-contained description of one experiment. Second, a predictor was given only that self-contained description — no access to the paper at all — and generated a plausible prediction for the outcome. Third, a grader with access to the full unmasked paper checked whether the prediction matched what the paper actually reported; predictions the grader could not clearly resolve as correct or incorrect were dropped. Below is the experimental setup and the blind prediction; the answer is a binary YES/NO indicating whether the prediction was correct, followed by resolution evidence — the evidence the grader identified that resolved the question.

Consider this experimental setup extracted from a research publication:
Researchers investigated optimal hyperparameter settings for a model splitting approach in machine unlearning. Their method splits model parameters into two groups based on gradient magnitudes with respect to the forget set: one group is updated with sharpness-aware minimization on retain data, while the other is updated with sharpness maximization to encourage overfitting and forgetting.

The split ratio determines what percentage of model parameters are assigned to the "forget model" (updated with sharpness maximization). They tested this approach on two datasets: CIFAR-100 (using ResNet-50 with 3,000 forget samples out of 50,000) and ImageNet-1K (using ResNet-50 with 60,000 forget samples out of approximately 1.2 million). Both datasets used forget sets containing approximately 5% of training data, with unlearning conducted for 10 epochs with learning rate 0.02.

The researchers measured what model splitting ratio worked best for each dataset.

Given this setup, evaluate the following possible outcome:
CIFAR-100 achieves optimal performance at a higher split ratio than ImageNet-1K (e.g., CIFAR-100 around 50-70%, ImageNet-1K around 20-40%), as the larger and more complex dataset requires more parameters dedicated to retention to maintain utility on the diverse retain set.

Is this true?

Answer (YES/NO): NO